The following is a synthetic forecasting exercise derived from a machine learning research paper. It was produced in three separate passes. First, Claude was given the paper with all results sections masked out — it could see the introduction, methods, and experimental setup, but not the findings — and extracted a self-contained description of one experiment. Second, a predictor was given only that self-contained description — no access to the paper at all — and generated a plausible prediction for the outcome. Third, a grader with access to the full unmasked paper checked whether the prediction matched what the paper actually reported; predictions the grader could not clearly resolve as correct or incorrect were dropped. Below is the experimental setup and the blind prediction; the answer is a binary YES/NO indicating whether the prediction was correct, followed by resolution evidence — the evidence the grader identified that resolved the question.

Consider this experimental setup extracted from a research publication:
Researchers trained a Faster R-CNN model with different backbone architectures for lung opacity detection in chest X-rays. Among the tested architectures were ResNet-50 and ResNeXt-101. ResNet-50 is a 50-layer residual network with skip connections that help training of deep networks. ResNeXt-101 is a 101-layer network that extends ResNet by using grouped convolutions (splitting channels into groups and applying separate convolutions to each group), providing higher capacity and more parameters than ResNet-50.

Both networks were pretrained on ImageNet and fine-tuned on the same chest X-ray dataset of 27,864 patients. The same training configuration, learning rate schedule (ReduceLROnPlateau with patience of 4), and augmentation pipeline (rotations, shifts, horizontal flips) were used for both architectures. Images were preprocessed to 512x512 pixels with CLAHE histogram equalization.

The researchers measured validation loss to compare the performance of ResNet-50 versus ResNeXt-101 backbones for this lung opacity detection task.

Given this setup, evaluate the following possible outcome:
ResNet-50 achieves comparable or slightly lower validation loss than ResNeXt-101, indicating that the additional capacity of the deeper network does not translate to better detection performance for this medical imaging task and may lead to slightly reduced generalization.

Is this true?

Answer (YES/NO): NO